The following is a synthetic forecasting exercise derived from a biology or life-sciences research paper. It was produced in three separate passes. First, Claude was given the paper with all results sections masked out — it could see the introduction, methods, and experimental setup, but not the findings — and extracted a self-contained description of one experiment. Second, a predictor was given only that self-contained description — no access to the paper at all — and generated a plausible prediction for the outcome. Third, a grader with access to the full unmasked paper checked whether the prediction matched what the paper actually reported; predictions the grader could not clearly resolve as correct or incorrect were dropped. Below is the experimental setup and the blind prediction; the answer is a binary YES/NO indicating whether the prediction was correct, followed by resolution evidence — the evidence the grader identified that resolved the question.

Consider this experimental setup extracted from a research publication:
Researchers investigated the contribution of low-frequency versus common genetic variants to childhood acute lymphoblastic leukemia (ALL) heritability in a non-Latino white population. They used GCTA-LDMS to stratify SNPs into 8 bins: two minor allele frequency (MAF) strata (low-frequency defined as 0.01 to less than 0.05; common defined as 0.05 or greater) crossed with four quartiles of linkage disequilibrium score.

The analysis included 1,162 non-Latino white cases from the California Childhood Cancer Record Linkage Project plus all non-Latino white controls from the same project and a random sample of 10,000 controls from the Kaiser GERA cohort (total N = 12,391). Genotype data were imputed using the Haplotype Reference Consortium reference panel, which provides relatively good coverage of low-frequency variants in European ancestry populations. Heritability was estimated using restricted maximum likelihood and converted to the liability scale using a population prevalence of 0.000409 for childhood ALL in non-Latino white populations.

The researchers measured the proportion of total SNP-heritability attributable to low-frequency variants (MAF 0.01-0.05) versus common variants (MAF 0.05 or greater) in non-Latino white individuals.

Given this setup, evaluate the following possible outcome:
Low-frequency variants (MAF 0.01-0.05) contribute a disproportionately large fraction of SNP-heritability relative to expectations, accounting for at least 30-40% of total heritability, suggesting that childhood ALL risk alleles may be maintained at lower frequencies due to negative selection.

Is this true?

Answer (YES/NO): YES